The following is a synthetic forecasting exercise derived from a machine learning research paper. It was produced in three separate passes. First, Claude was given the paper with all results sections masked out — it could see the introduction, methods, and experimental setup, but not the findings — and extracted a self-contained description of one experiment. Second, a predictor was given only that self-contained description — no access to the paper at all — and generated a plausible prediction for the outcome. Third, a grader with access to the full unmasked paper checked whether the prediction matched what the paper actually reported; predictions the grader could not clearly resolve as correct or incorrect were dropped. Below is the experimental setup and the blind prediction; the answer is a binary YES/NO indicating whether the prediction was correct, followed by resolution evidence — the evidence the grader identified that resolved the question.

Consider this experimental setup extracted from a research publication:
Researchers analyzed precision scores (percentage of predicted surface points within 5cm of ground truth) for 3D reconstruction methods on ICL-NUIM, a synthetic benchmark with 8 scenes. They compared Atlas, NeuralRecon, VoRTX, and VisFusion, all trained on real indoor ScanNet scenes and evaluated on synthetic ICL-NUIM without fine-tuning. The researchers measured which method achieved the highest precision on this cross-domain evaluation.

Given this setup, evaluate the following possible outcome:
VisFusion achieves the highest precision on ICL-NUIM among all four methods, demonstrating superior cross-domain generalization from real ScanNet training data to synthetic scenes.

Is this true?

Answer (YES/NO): NO